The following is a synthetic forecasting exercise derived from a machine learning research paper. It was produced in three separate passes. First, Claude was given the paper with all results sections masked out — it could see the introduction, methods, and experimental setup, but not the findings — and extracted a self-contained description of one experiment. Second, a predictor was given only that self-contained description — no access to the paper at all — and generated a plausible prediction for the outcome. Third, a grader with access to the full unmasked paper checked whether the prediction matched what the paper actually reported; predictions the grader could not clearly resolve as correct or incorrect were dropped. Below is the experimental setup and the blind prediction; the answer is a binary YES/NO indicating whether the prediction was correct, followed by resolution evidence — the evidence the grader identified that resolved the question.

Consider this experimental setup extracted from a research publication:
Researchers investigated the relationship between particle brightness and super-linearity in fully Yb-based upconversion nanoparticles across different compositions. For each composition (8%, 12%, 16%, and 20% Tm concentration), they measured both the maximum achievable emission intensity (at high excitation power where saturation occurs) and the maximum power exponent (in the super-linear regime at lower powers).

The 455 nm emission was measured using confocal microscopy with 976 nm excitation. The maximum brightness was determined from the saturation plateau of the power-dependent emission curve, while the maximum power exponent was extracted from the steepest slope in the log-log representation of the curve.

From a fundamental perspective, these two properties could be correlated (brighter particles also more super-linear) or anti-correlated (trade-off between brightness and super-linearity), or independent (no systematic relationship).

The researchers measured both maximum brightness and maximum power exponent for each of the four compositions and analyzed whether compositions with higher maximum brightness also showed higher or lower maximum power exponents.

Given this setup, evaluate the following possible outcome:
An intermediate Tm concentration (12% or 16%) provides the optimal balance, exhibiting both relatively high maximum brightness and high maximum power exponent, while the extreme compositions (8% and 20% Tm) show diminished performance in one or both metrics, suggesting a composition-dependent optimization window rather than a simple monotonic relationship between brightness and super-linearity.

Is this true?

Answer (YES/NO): YES